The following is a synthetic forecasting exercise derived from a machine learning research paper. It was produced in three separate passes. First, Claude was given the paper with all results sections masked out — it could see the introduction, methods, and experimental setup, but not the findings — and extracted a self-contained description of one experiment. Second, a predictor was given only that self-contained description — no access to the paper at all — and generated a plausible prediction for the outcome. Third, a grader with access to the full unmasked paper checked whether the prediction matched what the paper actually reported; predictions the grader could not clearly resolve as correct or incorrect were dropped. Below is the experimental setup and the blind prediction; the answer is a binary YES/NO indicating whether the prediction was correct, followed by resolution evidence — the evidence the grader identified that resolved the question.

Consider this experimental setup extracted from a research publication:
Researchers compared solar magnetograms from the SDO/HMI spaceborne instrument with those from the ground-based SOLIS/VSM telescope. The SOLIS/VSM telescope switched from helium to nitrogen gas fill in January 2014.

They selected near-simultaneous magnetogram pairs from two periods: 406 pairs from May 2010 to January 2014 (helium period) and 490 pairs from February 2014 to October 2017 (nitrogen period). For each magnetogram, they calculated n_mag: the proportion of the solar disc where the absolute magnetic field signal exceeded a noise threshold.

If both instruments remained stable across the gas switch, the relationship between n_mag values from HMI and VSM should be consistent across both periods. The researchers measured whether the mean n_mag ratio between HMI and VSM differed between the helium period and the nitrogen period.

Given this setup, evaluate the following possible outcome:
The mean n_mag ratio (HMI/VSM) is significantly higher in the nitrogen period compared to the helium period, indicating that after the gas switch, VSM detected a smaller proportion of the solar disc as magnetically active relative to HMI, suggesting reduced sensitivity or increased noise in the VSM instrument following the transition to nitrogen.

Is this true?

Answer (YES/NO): NO